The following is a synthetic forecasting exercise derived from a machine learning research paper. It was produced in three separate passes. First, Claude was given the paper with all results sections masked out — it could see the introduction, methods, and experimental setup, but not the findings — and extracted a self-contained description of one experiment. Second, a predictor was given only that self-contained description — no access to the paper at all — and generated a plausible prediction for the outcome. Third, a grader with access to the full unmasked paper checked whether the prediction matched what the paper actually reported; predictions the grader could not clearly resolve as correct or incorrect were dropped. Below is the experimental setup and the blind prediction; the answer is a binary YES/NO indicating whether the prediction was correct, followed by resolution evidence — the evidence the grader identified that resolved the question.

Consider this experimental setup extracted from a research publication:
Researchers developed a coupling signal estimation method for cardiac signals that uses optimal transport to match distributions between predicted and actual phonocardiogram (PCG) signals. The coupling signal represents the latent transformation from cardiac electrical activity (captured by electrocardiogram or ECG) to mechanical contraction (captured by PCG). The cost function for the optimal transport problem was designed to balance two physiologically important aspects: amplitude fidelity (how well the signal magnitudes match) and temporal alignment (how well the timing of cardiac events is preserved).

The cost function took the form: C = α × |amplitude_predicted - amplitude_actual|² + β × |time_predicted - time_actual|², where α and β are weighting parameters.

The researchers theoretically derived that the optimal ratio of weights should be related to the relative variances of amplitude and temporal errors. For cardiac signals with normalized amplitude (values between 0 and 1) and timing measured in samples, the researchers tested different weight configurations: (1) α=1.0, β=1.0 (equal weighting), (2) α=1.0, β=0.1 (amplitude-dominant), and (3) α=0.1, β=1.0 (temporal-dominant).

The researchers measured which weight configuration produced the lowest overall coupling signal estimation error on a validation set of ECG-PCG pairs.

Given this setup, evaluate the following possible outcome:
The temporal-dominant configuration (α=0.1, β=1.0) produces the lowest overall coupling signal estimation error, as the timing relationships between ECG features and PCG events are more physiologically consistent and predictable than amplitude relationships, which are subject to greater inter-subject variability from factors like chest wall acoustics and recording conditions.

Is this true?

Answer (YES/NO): NO